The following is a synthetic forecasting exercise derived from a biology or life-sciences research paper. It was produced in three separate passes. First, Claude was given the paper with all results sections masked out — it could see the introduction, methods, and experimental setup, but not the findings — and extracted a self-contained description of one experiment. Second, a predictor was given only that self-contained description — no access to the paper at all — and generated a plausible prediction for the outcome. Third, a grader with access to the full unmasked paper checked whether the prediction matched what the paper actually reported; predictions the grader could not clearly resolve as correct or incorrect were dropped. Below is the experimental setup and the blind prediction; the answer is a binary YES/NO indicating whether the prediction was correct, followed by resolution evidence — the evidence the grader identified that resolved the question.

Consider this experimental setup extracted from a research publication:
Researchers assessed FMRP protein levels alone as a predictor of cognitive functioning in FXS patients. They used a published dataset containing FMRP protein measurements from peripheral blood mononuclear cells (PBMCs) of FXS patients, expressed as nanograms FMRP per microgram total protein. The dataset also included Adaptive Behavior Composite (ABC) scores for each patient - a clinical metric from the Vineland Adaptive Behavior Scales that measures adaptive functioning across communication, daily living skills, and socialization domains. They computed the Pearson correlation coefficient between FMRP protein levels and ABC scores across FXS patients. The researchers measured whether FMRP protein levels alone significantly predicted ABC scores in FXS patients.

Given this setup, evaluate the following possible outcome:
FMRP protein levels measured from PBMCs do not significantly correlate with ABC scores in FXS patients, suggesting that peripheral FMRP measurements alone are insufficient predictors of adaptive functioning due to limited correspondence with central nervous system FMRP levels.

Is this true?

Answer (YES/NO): NO